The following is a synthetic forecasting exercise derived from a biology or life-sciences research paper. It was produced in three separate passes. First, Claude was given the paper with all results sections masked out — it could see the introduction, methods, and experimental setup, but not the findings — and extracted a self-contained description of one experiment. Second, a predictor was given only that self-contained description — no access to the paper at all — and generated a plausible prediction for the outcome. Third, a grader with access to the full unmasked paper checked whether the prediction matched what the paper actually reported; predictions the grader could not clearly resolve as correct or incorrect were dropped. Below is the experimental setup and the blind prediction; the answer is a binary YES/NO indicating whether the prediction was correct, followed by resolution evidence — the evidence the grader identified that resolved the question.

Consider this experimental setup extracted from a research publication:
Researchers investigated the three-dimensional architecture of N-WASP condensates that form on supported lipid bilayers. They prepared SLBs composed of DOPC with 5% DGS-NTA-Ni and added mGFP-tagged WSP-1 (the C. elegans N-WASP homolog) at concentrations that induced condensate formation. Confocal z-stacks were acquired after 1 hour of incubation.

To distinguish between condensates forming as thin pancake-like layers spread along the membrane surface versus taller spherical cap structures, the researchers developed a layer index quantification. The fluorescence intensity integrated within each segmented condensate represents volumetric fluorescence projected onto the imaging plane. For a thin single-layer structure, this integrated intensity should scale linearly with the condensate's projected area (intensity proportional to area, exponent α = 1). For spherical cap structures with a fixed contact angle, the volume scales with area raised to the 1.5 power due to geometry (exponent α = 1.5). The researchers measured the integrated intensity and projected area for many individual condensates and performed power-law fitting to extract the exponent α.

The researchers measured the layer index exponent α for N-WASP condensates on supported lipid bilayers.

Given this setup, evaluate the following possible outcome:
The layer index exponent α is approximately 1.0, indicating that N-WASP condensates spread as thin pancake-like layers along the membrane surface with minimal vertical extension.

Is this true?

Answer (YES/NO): NO